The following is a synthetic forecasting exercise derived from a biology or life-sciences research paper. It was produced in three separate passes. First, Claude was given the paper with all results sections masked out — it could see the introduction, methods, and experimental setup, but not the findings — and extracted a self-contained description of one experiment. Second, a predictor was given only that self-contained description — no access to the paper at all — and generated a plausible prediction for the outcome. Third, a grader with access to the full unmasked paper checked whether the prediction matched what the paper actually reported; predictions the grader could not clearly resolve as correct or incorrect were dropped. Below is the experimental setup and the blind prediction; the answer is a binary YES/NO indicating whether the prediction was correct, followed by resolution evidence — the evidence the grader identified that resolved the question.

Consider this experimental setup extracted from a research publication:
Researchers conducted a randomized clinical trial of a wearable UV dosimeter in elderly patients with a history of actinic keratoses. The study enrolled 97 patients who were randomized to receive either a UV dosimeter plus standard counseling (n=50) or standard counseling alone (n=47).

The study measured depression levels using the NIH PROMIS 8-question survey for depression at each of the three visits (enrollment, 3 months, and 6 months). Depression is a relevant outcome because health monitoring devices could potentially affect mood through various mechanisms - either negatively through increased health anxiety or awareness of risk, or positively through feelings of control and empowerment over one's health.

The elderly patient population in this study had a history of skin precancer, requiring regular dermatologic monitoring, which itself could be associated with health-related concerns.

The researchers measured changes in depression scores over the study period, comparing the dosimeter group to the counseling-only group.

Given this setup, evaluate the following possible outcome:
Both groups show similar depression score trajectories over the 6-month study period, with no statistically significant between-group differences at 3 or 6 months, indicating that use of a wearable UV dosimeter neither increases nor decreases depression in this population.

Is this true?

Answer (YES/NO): YES